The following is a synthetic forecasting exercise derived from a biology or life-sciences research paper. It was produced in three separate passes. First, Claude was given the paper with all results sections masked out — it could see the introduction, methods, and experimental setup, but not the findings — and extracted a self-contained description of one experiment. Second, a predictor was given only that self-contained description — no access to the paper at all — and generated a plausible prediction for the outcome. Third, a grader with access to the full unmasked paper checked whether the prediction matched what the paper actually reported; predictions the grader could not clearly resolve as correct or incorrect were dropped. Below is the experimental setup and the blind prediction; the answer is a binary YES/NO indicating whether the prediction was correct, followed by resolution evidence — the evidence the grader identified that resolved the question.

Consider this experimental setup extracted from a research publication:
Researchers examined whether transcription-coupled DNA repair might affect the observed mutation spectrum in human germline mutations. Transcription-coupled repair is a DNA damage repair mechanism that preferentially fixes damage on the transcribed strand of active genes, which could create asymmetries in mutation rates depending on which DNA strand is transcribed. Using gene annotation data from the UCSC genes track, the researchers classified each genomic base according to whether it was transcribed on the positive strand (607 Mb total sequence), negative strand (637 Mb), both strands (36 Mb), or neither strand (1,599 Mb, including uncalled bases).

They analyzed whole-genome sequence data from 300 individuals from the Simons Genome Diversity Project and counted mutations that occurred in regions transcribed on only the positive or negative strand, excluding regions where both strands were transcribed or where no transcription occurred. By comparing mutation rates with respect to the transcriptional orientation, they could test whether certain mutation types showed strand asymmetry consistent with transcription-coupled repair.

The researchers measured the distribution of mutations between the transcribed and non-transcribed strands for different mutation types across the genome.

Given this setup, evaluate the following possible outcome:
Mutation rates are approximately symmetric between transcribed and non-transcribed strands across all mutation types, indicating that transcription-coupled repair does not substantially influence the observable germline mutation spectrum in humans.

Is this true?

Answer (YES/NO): NO